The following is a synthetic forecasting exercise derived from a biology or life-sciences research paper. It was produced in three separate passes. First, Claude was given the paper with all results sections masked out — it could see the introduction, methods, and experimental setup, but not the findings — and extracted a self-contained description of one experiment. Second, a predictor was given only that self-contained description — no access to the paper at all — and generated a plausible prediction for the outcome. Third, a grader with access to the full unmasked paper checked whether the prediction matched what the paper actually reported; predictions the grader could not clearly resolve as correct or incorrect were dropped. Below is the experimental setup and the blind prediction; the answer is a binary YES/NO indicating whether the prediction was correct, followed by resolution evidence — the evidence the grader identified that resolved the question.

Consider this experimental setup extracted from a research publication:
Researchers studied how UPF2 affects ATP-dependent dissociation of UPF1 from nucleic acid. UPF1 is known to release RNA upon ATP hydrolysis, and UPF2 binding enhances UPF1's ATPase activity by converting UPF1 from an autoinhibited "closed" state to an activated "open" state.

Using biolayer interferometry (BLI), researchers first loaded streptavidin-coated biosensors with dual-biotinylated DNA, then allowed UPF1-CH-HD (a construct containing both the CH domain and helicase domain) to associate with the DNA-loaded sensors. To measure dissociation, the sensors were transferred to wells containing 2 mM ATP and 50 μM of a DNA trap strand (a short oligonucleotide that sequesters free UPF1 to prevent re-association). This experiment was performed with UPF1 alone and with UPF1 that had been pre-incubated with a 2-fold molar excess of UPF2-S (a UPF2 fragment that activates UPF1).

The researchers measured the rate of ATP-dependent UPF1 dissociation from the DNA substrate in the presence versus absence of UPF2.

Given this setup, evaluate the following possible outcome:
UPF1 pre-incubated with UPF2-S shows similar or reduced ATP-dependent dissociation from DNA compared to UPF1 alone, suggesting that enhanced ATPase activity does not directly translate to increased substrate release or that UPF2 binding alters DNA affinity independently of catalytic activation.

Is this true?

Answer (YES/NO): NO